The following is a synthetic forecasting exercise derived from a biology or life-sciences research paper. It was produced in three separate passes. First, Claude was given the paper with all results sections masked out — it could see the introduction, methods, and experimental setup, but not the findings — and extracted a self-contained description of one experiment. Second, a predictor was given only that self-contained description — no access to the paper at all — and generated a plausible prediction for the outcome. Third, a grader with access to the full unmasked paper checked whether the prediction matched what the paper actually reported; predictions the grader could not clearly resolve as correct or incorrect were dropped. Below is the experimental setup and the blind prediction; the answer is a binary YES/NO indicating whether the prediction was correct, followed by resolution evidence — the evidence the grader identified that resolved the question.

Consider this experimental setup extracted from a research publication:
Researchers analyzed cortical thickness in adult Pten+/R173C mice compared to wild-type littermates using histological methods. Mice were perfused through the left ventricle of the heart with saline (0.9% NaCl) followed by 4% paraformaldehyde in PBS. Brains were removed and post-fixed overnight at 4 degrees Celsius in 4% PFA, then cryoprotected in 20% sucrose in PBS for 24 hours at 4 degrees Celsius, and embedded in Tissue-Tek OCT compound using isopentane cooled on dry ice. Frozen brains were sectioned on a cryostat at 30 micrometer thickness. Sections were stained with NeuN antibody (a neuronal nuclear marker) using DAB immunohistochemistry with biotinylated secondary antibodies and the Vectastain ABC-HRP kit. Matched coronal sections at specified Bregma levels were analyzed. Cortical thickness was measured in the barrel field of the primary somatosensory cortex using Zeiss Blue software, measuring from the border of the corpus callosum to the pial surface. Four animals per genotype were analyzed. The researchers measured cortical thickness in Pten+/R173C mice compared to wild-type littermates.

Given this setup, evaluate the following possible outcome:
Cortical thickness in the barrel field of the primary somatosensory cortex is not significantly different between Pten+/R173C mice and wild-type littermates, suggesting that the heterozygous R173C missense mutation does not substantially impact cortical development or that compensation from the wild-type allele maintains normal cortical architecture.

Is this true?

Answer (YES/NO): NO